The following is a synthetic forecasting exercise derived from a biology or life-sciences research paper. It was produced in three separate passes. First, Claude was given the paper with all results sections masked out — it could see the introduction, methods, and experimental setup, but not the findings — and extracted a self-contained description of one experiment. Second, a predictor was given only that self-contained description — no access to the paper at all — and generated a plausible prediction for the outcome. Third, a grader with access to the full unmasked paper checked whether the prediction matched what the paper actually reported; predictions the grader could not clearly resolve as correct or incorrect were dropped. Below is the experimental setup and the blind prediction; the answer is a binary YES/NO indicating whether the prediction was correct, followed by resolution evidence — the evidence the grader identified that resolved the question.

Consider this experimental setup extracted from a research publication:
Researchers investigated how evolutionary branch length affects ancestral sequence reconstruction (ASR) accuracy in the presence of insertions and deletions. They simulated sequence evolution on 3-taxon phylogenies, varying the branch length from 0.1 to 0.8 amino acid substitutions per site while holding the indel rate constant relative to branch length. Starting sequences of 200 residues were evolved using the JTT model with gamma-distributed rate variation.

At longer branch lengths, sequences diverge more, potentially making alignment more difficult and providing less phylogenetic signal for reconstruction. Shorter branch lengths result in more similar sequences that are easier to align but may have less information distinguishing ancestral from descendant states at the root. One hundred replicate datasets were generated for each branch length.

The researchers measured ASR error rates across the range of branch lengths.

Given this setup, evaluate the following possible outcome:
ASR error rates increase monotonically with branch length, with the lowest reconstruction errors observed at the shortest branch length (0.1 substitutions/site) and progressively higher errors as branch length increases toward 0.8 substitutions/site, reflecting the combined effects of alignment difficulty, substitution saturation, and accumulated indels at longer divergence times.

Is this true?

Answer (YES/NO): YES